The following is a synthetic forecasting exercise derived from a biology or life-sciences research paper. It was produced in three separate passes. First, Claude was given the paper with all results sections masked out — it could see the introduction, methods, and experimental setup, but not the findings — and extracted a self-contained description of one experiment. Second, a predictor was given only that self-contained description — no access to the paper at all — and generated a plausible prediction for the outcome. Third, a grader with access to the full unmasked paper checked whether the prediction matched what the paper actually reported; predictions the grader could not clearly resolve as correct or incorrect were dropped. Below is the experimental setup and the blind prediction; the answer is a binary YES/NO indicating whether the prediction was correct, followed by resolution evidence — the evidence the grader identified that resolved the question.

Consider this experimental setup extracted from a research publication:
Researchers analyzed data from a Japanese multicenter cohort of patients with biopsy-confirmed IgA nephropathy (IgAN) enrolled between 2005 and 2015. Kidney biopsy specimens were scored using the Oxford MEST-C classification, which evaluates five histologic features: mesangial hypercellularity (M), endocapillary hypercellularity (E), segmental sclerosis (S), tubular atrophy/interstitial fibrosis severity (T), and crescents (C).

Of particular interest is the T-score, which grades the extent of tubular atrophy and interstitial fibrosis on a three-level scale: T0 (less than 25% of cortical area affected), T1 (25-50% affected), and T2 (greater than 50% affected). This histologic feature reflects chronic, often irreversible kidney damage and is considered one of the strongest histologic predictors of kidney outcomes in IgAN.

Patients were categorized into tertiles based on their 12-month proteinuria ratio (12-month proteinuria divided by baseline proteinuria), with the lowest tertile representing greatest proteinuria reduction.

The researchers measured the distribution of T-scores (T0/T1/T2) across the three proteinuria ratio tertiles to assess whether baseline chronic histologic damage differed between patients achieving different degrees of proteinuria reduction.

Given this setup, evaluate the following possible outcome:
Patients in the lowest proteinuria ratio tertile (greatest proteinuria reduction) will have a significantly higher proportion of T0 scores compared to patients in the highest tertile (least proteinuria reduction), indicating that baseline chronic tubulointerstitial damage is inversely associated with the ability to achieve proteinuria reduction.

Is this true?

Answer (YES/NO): NO